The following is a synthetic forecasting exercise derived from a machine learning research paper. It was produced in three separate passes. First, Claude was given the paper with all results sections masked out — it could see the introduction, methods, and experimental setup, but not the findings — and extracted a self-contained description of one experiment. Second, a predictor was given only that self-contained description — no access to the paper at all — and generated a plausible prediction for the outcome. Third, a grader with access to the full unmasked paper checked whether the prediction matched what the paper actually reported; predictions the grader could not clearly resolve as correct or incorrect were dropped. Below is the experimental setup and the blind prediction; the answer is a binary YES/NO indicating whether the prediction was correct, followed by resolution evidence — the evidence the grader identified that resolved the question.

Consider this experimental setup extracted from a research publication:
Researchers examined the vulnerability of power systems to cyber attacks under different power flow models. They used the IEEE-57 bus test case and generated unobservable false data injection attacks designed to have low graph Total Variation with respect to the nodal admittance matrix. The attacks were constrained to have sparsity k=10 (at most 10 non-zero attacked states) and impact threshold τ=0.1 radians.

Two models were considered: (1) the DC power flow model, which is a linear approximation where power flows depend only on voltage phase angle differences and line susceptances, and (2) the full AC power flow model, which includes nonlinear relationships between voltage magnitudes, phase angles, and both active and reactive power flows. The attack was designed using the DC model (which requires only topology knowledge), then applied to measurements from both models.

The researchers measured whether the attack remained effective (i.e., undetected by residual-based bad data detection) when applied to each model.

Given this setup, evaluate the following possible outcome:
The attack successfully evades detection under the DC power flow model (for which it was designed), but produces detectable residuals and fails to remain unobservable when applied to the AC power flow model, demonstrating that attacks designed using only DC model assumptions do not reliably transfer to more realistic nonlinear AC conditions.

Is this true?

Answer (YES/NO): NO